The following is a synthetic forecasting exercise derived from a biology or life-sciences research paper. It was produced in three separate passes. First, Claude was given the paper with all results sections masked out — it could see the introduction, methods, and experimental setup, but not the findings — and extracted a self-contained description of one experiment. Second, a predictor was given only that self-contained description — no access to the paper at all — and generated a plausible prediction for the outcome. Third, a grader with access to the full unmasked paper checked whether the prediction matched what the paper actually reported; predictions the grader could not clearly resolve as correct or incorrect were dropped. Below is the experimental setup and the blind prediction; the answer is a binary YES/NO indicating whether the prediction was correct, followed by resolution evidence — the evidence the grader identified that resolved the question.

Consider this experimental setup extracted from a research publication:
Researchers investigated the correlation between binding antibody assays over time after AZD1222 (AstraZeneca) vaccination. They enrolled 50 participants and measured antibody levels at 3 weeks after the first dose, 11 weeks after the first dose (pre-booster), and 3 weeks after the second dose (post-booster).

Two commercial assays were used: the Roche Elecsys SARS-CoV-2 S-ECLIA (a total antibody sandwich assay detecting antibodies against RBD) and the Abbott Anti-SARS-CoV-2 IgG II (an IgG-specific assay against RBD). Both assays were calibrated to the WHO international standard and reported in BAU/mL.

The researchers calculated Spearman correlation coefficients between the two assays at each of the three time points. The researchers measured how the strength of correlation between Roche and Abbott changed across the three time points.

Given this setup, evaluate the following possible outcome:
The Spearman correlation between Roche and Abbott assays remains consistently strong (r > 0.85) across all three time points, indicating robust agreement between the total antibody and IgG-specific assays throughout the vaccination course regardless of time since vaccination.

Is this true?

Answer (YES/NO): NO